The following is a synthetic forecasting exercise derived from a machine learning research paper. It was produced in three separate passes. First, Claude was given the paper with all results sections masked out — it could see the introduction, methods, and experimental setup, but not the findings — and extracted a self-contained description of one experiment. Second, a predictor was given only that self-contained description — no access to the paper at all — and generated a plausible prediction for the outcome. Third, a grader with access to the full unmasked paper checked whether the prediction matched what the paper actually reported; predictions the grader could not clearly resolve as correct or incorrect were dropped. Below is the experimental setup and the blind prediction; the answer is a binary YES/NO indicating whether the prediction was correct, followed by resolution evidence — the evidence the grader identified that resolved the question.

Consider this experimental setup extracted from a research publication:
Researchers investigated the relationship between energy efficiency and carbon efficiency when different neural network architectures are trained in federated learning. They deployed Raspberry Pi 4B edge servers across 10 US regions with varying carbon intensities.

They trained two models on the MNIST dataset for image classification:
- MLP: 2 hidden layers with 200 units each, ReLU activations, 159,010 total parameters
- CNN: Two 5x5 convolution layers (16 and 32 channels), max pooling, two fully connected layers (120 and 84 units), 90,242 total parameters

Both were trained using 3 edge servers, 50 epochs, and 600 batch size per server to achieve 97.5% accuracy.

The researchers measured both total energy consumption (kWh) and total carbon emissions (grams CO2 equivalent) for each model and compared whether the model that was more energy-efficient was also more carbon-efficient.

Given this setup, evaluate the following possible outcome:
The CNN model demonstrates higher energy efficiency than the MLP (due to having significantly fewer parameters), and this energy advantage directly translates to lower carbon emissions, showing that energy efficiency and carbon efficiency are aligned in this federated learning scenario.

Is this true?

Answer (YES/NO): NO